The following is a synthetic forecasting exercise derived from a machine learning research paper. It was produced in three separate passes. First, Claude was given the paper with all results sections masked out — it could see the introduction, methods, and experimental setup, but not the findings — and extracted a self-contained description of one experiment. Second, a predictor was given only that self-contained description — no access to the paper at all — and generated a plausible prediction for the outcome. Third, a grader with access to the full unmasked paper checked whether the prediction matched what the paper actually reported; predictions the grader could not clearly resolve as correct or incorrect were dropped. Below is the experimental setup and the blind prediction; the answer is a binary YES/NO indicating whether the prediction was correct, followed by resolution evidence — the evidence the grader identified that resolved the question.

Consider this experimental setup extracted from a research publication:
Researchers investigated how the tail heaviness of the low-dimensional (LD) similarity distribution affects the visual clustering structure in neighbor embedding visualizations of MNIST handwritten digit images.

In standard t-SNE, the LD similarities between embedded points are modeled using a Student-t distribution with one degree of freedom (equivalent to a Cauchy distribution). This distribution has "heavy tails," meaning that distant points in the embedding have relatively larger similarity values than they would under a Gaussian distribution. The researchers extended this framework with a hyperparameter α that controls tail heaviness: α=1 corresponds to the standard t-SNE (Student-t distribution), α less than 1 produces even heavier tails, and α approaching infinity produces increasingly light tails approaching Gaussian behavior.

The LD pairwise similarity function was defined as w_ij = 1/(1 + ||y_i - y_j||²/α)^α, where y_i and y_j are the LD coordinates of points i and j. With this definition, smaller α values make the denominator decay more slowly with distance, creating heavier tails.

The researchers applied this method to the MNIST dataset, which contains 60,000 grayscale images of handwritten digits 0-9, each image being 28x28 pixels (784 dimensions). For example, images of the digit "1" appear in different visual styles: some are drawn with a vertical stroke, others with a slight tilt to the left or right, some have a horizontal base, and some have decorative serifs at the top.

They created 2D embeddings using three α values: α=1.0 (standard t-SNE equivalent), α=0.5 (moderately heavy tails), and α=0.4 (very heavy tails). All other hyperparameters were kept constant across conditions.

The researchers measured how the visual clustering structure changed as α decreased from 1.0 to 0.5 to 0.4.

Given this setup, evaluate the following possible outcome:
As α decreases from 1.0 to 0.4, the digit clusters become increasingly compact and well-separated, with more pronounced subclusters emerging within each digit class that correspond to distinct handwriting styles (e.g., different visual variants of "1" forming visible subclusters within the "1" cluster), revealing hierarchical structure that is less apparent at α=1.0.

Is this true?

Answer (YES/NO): YES